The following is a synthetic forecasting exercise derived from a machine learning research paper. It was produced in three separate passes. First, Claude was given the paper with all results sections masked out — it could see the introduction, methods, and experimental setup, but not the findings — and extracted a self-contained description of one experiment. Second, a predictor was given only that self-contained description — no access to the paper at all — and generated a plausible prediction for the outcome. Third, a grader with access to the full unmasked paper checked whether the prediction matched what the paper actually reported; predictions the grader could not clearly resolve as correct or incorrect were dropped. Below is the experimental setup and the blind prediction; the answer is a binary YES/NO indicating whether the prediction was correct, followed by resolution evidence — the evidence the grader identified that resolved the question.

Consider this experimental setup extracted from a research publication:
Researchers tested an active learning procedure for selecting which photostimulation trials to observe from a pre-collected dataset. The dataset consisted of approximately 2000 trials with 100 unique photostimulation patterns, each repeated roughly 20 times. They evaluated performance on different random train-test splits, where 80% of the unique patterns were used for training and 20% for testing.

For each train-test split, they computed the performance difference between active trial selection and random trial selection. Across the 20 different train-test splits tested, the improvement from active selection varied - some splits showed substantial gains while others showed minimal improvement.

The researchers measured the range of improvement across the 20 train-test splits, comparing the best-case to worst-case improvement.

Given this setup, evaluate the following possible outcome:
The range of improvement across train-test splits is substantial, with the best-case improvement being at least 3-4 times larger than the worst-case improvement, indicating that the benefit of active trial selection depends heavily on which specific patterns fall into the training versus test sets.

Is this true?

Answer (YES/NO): NO